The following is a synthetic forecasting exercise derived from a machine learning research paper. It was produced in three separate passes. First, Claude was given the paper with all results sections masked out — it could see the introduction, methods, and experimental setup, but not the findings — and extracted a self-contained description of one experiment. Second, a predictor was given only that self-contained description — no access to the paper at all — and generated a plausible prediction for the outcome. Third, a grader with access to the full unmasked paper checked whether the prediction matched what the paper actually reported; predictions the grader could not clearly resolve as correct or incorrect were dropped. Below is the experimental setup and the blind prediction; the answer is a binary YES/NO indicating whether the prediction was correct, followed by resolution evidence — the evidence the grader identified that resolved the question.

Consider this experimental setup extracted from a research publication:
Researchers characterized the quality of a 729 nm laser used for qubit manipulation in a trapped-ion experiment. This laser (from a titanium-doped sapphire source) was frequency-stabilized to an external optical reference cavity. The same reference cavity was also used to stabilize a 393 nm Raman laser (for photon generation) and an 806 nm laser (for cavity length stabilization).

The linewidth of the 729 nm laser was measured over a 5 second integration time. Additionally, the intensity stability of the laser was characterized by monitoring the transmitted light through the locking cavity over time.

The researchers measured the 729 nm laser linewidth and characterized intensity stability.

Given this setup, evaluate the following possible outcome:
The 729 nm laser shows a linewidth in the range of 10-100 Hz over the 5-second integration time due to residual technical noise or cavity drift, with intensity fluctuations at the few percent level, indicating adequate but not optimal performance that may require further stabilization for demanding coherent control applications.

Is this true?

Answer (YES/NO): NO